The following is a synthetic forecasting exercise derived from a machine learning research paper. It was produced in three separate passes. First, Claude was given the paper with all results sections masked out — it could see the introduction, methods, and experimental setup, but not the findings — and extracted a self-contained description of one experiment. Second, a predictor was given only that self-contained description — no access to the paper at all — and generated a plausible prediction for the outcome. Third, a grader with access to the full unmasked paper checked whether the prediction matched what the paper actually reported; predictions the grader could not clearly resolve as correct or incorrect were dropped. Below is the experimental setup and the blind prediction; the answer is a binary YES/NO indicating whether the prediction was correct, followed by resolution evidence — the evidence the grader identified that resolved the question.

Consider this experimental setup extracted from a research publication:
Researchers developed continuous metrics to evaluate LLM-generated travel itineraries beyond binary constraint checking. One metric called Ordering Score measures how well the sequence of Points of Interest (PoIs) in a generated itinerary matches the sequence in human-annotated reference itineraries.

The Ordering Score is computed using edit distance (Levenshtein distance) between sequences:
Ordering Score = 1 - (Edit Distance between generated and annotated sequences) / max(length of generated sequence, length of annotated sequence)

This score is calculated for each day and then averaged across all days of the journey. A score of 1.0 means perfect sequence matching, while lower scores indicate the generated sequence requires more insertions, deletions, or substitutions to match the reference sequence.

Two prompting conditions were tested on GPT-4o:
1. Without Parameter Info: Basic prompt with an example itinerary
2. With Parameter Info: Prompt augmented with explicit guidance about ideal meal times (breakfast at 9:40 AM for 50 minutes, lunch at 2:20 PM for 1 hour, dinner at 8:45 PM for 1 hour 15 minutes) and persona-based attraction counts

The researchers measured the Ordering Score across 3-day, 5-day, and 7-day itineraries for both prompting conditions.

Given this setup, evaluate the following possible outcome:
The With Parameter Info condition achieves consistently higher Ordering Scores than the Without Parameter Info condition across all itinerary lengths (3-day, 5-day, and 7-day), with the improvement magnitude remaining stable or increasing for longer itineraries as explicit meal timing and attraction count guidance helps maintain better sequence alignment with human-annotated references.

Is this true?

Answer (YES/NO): NO